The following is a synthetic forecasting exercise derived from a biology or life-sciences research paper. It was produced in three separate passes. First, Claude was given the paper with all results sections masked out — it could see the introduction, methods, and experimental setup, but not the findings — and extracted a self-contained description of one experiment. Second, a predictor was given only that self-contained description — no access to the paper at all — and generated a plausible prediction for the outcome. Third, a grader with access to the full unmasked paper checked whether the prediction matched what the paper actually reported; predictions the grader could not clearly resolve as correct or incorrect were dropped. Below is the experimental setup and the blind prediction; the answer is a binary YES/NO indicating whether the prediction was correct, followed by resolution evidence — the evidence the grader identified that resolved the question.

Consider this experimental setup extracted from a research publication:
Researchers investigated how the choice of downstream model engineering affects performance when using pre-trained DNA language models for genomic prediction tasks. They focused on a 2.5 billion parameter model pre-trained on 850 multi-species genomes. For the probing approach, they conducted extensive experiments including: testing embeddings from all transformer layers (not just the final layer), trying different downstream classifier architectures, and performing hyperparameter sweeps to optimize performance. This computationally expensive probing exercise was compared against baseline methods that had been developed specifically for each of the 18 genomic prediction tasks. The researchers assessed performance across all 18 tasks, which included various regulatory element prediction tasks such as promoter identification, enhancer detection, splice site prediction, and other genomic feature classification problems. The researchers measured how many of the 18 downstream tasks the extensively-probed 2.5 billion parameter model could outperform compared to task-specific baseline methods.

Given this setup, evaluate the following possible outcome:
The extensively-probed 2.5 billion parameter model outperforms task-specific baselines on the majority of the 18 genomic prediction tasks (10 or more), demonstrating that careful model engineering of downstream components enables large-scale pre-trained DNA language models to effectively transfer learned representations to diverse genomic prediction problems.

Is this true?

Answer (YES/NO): NO